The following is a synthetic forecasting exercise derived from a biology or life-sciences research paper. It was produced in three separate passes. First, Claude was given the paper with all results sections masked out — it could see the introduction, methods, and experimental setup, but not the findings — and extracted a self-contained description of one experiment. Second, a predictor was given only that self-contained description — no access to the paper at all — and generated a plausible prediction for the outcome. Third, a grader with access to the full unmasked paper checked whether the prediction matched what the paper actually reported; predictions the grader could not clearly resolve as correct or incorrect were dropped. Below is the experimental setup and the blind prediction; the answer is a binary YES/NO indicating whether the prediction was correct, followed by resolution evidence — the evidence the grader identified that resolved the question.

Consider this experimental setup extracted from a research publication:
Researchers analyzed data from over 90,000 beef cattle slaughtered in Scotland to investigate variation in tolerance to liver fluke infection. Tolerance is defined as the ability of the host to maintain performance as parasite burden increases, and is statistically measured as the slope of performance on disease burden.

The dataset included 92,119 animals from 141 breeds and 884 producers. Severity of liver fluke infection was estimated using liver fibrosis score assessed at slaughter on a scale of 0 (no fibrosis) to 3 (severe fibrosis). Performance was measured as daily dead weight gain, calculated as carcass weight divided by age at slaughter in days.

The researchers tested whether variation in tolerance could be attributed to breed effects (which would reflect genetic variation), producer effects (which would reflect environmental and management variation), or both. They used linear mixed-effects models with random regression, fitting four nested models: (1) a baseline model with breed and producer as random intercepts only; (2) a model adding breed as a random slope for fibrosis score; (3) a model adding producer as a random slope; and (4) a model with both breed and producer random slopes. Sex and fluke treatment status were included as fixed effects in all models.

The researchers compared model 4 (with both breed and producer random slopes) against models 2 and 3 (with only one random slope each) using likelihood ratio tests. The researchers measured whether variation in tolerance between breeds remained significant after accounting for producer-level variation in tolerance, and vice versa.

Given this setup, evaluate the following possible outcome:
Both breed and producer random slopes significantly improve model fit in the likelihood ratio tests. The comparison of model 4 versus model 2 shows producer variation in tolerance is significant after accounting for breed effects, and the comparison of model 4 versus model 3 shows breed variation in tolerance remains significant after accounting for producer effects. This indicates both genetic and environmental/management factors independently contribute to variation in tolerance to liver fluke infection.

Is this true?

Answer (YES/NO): NO